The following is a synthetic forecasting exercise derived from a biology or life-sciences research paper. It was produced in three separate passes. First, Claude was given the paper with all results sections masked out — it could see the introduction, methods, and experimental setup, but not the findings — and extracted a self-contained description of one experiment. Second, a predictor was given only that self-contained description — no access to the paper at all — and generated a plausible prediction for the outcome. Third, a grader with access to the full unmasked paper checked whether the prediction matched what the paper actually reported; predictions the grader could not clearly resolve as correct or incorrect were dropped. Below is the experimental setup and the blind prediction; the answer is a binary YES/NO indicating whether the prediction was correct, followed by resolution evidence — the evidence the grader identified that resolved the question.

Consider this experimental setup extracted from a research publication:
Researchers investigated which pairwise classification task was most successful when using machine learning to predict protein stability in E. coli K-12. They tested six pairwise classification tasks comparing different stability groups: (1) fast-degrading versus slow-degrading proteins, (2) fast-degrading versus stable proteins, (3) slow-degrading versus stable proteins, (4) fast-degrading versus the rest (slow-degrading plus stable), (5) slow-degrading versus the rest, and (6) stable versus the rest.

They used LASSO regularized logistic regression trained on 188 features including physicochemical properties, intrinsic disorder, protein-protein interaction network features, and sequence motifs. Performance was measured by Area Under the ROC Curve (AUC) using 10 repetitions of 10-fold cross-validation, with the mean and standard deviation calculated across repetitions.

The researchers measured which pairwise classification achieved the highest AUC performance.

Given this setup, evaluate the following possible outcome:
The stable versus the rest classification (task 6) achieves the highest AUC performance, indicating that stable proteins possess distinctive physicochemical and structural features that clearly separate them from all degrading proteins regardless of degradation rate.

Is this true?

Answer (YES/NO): NO